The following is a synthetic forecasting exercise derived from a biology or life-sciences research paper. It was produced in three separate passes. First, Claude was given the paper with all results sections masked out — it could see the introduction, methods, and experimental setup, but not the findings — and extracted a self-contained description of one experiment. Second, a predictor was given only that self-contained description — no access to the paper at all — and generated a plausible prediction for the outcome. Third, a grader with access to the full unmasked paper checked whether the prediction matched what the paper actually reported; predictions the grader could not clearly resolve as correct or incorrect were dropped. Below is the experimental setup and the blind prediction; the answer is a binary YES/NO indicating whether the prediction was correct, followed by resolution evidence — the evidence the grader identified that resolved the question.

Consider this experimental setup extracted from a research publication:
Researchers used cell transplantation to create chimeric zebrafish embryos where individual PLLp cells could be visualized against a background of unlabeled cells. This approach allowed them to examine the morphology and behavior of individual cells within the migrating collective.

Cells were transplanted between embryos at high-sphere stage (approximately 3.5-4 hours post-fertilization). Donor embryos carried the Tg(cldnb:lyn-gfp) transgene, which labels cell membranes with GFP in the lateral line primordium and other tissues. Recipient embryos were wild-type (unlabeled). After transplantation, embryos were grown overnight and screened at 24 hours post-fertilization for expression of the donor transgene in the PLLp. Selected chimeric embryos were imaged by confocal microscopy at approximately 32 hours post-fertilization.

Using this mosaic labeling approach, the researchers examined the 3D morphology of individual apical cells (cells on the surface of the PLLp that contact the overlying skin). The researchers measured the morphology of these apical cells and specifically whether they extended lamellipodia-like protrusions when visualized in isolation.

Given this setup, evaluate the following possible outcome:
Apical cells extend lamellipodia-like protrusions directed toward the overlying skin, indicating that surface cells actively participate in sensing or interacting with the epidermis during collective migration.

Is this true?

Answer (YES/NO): YES